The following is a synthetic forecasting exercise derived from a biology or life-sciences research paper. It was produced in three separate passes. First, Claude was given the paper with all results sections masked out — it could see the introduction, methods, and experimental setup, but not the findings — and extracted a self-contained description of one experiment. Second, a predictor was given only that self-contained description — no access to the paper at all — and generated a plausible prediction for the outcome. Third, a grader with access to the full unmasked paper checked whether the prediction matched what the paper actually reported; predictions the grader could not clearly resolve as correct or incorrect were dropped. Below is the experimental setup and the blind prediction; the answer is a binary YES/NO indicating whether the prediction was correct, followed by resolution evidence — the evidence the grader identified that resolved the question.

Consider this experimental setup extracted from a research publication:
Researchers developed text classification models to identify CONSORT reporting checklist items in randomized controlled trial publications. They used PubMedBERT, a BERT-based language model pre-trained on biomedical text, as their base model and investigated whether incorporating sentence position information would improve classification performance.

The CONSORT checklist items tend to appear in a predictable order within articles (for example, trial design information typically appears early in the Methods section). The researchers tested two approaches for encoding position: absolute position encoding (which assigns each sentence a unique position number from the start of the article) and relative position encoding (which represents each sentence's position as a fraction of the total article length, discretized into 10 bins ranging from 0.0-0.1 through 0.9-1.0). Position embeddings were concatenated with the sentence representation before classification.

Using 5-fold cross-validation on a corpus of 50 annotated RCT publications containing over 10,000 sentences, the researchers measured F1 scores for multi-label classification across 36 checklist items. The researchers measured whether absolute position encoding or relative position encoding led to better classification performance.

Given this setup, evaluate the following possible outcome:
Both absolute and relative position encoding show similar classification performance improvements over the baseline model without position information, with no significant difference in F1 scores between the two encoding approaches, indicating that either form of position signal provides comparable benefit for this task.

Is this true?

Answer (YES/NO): NO